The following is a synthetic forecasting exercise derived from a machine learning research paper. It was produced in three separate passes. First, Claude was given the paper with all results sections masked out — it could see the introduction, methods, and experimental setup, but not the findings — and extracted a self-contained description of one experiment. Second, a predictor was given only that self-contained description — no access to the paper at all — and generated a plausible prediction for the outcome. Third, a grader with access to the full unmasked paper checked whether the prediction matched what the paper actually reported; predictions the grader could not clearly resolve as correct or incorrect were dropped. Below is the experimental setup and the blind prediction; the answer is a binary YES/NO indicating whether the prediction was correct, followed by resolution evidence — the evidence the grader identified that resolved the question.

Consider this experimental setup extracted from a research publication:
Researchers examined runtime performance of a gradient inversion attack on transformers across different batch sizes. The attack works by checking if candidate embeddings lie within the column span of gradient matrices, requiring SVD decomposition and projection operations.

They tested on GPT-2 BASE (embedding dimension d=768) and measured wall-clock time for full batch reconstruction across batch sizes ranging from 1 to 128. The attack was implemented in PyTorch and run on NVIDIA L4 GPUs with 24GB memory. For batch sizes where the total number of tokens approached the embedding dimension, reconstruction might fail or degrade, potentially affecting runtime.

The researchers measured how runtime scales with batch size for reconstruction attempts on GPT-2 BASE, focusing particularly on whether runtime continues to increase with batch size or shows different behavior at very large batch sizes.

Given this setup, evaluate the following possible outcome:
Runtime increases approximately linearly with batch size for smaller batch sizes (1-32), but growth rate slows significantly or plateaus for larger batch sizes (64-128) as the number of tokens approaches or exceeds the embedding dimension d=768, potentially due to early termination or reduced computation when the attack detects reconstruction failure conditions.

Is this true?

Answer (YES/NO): NO